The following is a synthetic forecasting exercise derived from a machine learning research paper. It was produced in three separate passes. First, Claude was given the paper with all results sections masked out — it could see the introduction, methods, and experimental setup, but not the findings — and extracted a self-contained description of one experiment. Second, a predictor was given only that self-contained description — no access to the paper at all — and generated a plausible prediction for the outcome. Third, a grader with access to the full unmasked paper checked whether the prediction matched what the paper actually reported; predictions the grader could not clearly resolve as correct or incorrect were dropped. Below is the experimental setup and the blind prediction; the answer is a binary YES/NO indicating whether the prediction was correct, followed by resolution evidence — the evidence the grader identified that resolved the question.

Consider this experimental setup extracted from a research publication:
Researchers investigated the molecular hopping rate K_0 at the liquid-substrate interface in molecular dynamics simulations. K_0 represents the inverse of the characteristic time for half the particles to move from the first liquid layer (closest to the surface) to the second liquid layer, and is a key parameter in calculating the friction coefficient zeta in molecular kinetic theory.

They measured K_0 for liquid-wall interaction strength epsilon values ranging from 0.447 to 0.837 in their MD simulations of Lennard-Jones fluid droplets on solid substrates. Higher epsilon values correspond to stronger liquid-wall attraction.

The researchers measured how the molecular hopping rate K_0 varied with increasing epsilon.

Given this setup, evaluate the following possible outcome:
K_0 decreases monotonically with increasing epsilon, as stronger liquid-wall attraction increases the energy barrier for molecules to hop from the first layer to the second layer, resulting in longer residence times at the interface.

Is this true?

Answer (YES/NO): NO